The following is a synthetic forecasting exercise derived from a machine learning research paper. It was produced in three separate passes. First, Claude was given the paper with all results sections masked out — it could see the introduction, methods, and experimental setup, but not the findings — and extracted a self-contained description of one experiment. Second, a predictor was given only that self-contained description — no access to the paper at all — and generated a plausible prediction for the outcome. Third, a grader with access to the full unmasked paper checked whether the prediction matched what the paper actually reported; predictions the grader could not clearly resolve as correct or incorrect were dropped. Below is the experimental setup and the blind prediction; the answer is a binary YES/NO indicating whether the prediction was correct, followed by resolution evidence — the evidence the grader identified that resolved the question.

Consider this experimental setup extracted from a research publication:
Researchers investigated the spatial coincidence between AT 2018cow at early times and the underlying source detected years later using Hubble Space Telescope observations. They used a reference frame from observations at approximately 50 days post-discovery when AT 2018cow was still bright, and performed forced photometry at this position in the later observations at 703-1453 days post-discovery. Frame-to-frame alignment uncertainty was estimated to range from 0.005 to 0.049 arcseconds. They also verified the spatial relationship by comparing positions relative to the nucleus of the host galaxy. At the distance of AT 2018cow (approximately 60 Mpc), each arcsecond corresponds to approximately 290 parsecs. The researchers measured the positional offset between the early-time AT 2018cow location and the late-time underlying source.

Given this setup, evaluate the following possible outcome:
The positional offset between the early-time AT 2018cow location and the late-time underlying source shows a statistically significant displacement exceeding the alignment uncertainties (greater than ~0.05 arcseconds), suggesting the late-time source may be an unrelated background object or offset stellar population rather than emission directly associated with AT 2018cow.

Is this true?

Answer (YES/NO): NO